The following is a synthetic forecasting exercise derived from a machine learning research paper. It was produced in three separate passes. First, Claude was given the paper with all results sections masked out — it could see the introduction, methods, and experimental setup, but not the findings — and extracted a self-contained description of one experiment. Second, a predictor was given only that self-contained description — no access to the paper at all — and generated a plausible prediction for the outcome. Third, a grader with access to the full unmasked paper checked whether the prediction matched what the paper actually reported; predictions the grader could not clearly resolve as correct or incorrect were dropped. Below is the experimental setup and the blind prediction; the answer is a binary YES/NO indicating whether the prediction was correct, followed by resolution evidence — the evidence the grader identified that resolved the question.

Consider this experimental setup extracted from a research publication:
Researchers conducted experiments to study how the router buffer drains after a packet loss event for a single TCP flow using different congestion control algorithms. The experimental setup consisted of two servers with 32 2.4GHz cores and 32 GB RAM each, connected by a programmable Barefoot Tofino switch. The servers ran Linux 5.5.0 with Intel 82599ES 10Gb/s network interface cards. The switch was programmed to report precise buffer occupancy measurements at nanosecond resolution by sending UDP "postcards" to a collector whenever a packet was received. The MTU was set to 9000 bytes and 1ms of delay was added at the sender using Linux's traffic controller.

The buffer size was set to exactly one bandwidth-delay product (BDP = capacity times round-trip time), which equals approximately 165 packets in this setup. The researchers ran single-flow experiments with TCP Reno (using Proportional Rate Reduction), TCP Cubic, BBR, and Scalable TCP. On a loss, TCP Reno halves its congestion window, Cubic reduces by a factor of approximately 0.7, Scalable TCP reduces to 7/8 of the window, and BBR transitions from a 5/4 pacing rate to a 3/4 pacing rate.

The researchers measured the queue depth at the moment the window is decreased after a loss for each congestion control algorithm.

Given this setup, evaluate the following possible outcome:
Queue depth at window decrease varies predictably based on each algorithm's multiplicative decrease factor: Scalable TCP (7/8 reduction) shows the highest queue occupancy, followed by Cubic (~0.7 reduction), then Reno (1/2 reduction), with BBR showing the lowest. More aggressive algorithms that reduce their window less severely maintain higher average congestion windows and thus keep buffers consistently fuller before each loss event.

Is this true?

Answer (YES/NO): NO